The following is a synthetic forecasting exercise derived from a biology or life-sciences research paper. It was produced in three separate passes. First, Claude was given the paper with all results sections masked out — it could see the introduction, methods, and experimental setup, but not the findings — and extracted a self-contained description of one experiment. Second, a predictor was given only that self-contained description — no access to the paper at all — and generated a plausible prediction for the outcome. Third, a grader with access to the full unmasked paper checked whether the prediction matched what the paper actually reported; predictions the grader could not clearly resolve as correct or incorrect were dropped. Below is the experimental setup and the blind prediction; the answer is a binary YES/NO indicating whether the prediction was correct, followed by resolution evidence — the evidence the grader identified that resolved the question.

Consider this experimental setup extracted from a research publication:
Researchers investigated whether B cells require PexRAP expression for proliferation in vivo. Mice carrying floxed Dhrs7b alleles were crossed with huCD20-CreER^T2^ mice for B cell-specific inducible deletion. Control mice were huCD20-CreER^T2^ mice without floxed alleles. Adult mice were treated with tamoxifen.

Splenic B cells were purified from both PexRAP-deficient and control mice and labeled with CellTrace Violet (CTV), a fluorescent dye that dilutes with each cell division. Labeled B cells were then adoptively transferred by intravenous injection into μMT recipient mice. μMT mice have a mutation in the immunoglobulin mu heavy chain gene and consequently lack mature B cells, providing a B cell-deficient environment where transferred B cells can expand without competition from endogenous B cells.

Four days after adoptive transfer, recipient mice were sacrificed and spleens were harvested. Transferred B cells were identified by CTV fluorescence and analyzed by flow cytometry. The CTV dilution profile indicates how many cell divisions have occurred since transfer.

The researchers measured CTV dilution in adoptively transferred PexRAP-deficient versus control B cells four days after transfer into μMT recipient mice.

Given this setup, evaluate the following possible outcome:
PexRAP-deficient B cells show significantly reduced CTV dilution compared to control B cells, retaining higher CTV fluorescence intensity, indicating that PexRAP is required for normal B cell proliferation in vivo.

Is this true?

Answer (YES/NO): NO